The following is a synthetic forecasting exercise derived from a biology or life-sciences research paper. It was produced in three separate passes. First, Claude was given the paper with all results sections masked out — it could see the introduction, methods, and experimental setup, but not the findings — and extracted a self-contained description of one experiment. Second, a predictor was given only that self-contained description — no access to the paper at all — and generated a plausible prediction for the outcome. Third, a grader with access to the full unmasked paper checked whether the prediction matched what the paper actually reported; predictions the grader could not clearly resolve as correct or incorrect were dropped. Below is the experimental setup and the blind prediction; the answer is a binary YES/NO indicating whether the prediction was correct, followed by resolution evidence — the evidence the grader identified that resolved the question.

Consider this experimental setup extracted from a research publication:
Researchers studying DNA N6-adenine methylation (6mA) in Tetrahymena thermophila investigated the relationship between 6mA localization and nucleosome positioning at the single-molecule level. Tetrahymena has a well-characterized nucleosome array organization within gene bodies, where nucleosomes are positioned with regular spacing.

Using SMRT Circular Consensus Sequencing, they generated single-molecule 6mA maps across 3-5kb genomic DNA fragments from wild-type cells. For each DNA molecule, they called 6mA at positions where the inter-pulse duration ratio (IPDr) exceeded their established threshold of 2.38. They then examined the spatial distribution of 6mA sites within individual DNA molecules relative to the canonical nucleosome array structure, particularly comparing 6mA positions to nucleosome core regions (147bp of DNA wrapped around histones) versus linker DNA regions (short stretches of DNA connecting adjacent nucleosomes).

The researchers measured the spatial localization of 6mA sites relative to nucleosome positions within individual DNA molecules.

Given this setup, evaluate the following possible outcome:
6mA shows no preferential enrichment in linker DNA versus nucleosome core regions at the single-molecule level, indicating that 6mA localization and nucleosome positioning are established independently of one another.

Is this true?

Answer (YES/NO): NO